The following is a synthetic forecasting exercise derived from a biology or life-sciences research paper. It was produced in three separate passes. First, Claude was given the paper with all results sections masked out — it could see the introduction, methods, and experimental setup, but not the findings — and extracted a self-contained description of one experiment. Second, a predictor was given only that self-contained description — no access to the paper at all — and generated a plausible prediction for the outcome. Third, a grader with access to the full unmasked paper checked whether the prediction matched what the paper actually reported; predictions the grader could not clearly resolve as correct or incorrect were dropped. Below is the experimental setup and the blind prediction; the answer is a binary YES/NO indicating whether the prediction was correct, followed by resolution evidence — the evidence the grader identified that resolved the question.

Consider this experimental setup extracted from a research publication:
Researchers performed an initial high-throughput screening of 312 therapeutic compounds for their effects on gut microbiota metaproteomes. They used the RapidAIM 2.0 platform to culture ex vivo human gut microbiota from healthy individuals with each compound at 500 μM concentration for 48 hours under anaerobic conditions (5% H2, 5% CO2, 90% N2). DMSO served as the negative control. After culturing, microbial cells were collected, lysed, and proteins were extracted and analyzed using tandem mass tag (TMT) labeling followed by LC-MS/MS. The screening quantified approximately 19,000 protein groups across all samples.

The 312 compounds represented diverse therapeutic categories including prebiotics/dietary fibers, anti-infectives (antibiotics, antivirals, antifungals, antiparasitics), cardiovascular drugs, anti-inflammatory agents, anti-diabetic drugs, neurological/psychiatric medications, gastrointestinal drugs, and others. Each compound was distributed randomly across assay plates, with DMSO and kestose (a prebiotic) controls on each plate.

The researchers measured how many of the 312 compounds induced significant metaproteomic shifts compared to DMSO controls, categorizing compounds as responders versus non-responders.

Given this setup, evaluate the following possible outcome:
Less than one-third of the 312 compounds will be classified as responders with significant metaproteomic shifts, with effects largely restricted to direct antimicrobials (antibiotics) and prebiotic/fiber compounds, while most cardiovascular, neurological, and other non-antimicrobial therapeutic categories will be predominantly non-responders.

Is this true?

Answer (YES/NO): NO